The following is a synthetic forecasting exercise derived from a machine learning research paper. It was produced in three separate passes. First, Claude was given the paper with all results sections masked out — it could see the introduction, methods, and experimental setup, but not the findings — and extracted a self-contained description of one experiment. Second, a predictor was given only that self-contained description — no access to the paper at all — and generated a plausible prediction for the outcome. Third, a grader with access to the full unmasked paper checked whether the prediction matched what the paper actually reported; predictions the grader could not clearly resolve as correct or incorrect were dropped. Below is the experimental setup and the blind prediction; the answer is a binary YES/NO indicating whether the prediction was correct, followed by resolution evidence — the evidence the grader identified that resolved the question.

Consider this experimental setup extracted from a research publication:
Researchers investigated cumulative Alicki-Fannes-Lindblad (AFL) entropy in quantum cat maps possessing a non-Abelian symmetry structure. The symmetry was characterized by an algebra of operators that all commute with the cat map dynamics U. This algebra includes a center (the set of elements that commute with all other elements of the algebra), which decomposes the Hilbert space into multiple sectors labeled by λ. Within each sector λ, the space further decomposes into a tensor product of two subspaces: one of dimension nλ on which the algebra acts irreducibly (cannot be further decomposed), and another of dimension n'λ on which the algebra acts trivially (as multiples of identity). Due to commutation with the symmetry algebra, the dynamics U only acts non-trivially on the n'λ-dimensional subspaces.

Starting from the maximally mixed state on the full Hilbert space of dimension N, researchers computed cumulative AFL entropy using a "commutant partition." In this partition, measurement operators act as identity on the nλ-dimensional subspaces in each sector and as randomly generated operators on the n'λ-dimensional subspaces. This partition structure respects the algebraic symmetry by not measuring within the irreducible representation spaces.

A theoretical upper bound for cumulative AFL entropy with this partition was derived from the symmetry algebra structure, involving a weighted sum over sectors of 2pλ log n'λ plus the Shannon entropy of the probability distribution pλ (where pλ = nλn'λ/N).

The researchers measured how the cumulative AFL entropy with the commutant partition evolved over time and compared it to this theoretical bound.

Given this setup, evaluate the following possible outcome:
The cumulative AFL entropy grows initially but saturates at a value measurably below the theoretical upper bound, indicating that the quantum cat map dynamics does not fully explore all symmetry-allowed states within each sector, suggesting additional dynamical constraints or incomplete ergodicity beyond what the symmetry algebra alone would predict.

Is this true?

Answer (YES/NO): NO